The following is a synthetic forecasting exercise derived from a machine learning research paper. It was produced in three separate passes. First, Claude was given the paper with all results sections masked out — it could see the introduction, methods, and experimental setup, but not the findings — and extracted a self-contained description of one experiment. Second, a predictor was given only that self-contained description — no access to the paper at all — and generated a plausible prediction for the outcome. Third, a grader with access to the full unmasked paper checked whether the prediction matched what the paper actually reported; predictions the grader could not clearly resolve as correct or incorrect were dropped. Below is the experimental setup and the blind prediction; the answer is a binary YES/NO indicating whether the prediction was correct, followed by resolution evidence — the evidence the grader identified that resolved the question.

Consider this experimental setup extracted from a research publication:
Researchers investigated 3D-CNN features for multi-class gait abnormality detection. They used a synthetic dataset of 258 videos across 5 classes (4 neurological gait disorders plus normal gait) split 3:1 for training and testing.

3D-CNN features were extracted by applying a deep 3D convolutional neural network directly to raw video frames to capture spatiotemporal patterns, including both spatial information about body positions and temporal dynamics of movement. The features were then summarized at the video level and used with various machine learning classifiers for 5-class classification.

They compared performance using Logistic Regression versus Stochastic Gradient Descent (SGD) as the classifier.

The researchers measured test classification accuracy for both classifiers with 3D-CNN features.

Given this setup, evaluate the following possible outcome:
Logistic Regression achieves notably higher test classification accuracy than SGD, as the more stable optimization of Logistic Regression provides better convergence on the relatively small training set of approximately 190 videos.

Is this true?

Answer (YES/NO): YES